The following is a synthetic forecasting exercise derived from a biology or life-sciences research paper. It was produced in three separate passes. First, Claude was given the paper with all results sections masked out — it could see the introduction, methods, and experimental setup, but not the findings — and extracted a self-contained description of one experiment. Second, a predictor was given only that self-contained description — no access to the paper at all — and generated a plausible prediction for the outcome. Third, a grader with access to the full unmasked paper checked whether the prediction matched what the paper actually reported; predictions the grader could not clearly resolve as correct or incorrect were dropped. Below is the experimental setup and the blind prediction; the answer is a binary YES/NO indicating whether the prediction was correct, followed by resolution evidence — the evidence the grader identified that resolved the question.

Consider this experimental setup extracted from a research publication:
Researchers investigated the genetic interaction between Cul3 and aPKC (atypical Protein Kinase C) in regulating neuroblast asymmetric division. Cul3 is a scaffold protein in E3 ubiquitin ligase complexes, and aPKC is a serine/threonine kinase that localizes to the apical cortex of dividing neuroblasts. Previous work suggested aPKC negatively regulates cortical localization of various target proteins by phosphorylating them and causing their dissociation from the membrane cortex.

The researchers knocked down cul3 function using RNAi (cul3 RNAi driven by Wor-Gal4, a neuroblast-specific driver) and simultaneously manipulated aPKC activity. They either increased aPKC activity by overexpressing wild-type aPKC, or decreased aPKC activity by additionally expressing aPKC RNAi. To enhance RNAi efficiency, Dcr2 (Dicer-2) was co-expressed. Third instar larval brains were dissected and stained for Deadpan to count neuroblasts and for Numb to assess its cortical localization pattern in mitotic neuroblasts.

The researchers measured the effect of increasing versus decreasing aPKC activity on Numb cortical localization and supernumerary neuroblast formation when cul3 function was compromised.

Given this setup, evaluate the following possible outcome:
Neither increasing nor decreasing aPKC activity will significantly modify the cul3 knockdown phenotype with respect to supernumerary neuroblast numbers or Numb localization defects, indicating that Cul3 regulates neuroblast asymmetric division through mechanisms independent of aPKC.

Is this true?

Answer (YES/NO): NO